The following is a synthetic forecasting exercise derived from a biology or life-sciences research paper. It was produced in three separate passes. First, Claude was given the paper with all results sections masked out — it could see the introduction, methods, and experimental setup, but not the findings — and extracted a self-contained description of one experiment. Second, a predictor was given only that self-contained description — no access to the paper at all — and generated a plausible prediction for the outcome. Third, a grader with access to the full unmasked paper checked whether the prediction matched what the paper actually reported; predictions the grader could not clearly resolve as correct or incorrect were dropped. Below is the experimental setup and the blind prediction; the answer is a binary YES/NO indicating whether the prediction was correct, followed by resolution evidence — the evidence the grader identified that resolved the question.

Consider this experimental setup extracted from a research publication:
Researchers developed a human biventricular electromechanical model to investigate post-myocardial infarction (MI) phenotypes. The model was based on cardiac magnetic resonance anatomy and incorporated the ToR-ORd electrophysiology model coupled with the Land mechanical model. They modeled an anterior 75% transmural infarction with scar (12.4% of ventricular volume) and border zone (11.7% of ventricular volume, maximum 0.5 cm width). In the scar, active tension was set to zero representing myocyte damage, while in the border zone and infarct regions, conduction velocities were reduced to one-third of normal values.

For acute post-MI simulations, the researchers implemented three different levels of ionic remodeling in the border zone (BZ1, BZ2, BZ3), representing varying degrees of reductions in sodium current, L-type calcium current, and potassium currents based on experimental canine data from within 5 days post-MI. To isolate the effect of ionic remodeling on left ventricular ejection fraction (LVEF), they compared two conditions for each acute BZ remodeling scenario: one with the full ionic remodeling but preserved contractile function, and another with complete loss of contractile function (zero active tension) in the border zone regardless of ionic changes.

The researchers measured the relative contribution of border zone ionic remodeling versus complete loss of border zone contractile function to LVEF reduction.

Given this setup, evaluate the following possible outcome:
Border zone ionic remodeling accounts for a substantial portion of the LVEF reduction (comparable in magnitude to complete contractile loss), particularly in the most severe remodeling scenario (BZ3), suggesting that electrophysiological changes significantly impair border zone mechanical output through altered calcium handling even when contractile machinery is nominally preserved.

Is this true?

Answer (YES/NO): NO